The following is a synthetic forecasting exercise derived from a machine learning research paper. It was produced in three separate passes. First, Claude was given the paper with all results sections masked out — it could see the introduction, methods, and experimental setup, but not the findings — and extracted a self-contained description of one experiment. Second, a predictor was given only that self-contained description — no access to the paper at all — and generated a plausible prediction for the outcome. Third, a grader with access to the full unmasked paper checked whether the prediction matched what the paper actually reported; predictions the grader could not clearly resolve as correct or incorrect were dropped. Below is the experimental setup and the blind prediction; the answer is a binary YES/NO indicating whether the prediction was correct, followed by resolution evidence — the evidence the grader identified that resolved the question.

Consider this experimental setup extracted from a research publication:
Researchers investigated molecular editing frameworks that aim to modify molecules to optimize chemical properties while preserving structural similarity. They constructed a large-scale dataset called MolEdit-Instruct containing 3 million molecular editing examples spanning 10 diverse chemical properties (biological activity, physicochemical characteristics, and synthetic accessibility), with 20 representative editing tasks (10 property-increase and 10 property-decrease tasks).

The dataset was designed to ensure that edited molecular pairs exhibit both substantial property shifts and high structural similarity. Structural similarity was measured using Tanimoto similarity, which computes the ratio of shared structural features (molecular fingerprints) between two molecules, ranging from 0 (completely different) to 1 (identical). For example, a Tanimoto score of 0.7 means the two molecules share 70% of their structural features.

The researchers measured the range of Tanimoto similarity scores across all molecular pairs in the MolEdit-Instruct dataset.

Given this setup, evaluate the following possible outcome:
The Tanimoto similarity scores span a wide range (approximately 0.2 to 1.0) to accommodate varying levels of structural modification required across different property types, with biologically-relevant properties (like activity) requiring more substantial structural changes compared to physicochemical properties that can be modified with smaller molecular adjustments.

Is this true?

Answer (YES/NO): NO